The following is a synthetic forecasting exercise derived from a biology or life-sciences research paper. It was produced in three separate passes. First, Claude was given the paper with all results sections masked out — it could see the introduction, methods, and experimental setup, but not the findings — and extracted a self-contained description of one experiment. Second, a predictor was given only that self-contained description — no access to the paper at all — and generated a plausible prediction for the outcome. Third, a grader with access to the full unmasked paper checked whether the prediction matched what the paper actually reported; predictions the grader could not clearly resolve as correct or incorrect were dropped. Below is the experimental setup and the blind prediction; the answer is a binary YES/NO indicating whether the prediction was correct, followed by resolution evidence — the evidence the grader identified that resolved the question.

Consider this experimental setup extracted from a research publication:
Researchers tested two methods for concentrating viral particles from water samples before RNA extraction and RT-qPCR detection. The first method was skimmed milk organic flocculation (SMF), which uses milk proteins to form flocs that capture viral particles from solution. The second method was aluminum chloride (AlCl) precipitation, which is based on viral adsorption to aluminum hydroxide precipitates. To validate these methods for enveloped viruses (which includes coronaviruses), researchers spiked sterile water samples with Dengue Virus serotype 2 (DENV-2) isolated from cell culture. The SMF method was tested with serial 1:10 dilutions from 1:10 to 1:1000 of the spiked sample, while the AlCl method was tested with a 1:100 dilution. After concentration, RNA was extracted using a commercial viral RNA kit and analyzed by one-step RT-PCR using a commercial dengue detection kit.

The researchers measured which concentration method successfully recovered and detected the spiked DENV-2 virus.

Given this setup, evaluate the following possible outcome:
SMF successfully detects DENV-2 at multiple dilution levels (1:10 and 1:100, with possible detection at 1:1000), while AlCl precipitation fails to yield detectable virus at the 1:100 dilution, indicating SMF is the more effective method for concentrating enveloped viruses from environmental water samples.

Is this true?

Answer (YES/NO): NO